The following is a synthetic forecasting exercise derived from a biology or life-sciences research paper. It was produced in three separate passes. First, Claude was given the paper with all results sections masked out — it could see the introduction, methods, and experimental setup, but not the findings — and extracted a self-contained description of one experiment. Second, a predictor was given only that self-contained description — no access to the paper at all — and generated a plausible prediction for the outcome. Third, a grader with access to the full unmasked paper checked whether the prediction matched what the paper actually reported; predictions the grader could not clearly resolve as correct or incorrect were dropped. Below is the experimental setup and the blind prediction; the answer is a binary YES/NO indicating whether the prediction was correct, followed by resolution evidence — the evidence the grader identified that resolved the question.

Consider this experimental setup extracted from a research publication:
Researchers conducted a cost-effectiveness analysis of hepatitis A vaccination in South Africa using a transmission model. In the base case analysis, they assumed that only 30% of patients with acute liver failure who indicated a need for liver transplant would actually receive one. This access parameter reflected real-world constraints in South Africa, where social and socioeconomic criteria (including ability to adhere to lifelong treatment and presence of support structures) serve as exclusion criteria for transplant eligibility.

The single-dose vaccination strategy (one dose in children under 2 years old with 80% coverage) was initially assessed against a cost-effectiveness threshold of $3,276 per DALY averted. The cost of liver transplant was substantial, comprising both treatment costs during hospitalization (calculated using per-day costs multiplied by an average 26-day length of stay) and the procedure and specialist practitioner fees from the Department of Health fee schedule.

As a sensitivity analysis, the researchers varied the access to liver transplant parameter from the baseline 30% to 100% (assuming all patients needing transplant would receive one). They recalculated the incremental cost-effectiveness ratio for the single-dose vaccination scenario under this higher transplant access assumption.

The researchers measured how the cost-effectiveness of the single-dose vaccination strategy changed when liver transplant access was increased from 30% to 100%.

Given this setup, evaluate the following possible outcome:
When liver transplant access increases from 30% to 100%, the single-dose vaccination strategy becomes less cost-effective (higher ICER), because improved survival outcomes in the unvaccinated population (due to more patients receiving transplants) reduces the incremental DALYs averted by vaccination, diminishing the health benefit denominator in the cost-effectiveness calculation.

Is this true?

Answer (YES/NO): NO